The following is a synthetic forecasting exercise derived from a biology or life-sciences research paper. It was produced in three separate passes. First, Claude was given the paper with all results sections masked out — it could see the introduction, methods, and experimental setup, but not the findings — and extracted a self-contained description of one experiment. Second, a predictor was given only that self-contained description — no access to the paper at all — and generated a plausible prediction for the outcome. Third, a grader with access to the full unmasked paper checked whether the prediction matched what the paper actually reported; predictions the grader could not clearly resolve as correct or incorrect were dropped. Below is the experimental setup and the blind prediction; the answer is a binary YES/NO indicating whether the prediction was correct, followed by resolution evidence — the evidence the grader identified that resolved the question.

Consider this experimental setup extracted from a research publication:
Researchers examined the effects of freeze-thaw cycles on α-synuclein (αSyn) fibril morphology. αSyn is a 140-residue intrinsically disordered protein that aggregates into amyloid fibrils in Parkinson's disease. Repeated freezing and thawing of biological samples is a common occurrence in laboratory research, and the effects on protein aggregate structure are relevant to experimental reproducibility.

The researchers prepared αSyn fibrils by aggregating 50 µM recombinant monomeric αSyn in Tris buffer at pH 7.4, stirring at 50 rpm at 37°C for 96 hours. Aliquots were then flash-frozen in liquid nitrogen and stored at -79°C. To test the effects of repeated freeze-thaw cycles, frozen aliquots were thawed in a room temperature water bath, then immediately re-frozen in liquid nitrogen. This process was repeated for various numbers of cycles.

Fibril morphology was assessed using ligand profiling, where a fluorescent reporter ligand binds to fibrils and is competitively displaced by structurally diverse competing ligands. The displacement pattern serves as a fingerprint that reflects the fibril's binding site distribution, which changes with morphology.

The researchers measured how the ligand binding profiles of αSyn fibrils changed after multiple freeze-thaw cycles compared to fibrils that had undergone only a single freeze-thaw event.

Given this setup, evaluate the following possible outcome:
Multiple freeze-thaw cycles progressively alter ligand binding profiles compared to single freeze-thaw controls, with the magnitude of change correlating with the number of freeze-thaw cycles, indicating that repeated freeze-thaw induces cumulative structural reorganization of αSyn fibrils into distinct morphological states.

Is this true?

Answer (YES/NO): NO